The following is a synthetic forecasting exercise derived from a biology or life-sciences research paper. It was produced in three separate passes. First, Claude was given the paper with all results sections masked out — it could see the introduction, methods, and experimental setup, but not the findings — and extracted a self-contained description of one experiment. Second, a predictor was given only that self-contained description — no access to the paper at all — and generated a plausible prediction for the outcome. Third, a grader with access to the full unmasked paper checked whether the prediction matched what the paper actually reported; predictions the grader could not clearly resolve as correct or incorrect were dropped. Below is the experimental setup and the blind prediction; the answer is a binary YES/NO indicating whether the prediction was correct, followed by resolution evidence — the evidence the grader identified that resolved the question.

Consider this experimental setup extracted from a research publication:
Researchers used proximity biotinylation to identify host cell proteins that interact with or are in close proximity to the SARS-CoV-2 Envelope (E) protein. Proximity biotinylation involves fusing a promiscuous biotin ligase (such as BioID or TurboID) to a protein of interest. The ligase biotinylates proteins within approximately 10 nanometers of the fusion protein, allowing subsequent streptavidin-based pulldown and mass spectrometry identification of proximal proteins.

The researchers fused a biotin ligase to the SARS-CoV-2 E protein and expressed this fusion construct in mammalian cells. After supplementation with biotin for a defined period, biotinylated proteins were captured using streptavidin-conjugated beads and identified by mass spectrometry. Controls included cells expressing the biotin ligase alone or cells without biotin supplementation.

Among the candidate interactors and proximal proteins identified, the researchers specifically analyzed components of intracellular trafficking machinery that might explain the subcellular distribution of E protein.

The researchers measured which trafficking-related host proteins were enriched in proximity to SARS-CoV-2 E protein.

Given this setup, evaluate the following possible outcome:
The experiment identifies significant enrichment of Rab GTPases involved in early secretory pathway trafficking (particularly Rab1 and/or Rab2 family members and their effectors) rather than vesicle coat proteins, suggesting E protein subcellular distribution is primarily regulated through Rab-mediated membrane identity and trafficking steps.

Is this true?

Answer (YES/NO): NO